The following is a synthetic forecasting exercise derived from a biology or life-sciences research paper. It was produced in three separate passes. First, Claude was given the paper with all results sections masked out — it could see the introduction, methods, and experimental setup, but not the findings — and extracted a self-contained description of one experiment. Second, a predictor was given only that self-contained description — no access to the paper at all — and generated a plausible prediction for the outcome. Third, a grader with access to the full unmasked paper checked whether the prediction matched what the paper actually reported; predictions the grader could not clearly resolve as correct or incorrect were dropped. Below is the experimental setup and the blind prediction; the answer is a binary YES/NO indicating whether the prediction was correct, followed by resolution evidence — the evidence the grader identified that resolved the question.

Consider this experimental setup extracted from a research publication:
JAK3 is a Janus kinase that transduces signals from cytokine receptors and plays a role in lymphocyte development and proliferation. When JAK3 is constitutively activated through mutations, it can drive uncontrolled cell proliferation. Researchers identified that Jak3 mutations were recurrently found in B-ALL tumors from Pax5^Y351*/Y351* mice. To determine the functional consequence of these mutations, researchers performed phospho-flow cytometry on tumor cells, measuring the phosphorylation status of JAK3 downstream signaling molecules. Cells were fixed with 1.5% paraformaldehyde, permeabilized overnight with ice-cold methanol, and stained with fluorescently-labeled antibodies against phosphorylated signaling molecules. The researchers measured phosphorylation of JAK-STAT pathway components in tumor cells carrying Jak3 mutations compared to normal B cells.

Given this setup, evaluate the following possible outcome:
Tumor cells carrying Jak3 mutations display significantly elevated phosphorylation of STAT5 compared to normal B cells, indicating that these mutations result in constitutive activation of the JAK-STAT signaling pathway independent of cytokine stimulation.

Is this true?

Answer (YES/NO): YES